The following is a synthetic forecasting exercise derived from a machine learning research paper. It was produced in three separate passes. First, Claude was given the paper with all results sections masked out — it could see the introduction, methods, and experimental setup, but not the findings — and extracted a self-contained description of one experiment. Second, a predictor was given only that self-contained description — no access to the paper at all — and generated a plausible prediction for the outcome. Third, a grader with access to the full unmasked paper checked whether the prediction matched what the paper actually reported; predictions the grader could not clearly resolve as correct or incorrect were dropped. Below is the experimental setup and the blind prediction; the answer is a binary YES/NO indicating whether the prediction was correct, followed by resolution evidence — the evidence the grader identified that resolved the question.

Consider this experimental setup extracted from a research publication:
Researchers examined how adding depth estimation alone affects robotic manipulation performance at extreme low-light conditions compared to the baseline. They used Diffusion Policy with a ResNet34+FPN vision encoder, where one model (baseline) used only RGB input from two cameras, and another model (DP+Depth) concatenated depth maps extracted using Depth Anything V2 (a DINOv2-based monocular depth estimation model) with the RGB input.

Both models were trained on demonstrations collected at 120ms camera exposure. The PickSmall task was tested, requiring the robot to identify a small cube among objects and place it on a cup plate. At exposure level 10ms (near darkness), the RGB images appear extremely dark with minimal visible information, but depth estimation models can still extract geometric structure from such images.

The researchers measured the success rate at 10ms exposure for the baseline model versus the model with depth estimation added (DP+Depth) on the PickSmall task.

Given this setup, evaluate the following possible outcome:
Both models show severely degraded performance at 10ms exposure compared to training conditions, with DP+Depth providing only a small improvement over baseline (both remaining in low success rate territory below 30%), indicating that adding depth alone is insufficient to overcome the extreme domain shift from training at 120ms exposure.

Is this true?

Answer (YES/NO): NO